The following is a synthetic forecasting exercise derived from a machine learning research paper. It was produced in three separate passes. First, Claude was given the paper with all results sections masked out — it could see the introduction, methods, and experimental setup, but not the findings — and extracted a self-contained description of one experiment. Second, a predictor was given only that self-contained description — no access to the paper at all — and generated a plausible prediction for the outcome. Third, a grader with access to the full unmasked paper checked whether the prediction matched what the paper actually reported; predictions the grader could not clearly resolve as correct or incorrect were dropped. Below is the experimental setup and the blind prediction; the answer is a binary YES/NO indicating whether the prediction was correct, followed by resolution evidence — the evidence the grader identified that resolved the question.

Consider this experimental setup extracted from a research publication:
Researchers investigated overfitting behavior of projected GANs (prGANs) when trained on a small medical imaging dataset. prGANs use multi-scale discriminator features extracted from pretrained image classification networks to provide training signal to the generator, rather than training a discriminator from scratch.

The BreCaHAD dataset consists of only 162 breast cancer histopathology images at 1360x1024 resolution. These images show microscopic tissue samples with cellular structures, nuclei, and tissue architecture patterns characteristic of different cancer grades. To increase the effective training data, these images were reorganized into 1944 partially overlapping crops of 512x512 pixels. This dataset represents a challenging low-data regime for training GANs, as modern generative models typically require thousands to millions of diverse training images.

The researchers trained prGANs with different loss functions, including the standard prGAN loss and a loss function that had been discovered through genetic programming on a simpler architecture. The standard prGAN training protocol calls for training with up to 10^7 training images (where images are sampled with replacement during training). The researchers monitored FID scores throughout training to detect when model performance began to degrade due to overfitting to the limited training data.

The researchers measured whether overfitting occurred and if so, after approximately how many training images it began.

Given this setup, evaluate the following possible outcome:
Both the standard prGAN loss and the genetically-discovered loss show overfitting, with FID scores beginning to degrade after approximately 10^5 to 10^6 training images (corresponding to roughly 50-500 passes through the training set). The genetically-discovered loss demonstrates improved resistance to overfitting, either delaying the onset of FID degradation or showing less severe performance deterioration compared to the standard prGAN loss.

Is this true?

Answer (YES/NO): NO